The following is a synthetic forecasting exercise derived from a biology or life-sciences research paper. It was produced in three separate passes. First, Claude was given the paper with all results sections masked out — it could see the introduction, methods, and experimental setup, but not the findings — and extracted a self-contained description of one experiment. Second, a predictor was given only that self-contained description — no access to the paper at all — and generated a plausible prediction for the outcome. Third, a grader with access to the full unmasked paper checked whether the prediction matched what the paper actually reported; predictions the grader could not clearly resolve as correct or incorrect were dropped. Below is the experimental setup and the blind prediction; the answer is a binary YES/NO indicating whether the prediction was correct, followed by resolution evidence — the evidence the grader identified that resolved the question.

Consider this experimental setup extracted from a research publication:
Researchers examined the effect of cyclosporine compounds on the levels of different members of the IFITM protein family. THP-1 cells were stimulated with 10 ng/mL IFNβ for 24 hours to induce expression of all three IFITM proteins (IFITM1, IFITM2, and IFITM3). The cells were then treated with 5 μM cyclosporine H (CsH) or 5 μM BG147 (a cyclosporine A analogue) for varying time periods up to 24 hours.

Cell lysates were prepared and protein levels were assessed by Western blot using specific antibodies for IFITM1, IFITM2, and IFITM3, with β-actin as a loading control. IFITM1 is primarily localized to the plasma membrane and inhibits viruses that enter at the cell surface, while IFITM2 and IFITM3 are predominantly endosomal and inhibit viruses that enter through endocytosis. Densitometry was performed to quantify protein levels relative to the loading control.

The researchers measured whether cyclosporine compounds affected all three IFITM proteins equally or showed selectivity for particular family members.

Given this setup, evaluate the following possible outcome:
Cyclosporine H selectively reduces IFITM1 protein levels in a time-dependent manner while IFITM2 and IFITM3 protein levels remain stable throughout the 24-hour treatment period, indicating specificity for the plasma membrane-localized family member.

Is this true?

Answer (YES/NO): NO